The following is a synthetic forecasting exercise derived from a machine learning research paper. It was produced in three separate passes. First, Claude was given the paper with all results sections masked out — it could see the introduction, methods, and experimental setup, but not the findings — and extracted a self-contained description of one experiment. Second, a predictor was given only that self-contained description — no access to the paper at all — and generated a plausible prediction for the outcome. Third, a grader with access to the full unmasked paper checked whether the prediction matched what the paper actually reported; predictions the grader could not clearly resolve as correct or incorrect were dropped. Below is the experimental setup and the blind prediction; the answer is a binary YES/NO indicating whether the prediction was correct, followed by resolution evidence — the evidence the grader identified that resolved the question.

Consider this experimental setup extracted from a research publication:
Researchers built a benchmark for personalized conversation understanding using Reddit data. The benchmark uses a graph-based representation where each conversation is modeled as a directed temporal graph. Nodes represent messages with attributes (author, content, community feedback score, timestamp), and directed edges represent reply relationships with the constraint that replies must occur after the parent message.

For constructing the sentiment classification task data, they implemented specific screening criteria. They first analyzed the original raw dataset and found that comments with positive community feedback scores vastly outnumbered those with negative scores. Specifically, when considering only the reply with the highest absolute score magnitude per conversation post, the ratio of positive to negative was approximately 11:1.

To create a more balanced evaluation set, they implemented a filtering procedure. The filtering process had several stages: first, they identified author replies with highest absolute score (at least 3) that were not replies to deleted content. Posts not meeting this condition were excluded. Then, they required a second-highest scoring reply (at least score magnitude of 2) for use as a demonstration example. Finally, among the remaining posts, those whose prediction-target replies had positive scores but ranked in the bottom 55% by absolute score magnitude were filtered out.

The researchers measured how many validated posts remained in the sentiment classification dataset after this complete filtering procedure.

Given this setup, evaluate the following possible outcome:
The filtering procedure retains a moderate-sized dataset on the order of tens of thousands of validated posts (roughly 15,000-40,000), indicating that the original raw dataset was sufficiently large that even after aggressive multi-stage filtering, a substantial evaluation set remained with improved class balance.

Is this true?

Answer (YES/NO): NO